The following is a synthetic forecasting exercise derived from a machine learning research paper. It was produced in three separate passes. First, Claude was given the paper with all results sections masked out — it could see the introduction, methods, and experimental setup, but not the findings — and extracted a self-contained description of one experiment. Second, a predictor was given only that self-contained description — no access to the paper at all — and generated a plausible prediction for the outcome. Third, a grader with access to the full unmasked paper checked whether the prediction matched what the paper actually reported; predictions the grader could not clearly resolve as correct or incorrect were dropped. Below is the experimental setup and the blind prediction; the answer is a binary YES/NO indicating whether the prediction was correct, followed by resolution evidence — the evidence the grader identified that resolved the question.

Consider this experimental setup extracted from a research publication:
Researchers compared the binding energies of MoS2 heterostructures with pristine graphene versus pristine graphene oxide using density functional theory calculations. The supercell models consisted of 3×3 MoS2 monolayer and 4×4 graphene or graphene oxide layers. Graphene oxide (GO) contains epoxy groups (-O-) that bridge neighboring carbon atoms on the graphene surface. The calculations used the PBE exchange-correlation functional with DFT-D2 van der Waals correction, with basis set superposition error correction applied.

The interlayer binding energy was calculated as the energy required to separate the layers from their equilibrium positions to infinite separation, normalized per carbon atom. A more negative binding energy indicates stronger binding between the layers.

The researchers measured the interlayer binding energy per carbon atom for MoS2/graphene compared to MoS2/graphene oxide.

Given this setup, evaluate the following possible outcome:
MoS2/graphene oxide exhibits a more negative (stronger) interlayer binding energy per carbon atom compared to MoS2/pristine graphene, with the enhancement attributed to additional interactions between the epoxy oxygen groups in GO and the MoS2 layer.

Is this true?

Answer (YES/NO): NO